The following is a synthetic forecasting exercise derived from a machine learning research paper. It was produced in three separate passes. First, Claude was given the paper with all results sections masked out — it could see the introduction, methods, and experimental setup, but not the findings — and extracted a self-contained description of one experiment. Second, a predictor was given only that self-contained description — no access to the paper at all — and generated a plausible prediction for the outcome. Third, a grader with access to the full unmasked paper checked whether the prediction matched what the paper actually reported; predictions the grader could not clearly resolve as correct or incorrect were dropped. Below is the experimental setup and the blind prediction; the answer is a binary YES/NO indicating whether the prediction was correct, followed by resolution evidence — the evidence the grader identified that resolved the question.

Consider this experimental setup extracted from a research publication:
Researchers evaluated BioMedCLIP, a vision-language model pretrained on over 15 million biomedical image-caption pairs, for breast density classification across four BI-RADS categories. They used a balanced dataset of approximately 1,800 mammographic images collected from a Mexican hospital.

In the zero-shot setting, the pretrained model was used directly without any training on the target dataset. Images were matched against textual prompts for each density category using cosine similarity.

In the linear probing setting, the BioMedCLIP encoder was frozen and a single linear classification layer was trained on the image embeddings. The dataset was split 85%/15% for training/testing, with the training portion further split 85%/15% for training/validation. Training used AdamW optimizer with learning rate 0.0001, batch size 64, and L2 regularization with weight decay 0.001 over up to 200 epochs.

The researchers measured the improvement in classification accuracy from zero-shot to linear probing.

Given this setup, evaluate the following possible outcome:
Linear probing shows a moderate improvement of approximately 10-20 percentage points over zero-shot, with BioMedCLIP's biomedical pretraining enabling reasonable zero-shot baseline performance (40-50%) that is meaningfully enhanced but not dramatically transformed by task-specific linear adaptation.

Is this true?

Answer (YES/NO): YES